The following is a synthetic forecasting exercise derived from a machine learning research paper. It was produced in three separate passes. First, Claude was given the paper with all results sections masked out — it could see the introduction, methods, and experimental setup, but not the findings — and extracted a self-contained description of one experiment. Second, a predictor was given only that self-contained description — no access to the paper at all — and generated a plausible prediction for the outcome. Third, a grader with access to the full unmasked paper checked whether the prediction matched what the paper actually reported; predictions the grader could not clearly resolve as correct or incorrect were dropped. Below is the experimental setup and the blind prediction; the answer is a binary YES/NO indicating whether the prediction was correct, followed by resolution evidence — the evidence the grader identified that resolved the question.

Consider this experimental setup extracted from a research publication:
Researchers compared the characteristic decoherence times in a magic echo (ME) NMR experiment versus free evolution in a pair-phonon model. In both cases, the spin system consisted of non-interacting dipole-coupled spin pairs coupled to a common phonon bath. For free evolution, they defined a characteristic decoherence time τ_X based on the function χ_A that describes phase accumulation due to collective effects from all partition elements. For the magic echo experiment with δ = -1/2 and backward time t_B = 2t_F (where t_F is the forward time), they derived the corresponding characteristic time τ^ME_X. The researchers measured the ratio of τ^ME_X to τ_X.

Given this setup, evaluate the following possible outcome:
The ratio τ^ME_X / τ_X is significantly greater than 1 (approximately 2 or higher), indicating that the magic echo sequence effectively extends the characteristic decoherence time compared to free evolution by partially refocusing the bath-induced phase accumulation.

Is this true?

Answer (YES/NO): NO